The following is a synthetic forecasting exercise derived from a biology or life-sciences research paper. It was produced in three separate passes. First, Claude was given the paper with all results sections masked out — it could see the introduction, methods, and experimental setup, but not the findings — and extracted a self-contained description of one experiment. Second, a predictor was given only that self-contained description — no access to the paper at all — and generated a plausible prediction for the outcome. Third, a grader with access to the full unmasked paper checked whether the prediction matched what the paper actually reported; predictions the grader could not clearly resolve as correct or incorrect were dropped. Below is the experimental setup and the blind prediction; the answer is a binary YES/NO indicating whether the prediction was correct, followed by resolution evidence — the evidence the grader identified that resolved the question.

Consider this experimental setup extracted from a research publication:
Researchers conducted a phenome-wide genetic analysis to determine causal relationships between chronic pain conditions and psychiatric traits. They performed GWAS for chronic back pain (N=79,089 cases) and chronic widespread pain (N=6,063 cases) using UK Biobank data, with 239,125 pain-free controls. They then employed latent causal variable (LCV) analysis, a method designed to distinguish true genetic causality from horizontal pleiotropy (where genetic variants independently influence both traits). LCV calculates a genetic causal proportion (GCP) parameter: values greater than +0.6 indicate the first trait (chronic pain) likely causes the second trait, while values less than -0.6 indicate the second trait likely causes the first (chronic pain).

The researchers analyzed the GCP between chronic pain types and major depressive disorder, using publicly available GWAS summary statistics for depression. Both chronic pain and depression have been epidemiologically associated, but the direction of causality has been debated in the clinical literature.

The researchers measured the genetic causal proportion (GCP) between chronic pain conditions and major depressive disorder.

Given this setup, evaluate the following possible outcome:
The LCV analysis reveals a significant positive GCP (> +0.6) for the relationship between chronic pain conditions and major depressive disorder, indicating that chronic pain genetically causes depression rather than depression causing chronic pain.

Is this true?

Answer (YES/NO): NO